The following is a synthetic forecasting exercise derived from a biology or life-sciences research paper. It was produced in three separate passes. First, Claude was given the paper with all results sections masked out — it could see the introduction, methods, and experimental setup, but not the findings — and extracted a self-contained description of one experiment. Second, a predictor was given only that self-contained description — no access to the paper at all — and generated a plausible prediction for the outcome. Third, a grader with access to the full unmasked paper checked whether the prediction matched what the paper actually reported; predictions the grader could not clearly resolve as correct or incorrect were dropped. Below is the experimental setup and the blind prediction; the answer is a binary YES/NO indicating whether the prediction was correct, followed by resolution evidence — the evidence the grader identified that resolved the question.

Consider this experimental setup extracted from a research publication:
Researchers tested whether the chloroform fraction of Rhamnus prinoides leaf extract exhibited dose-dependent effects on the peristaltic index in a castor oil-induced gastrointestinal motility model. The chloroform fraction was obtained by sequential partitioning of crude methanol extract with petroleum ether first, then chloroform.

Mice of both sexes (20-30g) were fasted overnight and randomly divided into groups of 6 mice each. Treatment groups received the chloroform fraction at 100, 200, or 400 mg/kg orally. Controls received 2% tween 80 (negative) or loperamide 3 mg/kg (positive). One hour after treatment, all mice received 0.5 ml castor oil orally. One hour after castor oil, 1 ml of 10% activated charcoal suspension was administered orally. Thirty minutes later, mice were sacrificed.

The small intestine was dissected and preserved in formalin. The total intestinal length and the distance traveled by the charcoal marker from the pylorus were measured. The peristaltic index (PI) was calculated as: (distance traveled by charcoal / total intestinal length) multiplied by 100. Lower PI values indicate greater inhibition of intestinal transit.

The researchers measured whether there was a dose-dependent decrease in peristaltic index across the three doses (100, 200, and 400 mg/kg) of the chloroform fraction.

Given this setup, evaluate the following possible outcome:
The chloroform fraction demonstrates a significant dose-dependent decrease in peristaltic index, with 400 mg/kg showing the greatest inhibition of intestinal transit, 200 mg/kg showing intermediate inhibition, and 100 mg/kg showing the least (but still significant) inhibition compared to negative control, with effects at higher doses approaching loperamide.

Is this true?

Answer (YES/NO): NO